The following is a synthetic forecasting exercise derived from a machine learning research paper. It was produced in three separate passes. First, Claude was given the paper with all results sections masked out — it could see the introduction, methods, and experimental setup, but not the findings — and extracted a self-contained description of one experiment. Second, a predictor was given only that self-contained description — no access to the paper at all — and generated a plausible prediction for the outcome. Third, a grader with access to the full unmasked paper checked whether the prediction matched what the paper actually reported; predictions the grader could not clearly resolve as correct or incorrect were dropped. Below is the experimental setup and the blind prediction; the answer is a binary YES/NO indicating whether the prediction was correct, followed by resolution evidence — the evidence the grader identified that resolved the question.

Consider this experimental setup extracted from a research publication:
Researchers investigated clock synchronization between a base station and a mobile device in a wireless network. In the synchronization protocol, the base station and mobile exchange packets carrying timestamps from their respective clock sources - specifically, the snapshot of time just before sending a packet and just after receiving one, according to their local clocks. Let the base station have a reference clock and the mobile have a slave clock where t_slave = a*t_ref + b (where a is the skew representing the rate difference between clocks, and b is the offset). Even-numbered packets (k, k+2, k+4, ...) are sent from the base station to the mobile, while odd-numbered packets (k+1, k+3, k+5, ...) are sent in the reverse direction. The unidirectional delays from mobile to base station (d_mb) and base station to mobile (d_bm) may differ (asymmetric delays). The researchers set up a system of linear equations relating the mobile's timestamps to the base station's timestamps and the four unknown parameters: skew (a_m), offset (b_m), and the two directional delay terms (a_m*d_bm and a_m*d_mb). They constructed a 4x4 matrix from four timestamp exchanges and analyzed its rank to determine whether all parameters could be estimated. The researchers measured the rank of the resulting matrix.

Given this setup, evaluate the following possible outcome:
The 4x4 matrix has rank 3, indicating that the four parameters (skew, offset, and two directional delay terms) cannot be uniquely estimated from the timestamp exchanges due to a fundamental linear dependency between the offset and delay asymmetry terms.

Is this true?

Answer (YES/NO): YES